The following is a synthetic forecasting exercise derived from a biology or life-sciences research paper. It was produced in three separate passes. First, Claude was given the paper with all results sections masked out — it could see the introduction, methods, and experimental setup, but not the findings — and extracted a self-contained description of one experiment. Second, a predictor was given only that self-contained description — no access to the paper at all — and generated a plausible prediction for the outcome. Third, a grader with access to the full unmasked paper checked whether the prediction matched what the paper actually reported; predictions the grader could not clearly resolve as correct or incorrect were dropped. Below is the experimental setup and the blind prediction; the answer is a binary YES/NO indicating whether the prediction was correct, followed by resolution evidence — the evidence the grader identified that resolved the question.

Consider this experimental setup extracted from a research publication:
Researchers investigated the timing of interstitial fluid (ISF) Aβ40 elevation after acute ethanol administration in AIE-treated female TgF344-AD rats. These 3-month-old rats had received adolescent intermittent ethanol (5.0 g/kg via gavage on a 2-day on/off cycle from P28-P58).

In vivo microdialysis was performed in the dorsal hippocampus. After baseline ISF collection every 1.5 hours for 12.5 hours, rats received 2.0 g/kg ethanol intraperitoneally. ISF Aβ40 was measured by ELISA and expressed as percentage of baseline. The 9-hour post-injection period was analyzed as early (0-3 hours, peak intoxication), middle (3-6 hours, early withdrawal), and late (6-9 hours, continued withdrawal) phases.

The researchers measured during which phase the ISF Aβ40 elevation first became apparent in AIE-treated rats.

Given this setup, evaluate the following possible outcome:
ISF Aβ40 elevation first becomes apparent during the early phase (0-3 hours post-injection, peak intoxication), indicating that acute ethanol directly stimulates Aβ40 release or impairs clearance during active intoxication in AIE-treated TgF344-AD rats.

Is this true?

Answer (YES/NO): NO